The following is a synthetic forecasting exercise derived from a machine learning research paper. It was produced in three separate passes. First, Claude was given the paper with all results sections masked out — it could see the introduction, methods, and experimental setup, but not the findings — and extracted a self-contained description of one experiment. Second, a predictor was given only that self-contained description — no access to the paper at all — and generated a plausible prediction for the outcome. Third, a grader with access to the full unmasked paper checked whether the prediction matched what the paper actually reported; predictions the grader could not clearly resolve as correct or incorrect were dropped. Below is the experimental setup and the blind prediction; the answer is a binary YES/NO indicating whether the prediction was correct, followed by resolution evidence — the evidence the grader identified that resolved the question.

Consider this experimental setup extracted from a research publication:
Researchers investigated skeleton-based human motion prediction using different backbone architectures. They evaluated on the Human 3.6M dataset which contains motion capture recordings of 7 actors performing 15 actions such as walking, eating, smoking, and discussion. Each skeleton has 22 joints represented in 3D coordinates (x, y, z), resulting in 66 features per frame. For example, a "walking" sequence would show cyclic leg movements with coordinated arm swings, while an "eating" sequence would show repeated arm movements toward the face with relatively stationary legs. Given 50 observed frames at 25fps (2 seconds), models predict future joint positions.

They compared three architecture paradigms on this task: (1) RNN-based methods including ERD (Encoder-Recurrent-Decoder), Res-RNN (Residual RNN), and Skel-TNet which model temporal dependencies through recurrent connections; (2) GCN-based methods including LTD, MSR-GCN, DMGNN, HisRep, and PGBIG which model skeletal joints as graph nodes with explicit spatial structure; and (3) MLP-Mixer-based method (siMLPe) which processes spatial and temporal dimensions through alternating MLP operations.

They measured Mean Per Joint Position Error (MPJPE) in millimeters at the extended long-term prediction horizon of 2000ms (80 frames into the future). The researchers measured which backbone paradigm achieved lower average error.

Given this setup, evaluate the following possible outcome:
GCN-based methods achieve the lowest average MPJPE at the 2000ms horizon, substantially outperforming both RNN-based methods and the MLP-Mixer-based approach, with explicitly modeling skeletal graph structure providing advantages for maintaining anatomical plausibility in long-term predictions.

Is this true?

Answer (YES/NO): NO